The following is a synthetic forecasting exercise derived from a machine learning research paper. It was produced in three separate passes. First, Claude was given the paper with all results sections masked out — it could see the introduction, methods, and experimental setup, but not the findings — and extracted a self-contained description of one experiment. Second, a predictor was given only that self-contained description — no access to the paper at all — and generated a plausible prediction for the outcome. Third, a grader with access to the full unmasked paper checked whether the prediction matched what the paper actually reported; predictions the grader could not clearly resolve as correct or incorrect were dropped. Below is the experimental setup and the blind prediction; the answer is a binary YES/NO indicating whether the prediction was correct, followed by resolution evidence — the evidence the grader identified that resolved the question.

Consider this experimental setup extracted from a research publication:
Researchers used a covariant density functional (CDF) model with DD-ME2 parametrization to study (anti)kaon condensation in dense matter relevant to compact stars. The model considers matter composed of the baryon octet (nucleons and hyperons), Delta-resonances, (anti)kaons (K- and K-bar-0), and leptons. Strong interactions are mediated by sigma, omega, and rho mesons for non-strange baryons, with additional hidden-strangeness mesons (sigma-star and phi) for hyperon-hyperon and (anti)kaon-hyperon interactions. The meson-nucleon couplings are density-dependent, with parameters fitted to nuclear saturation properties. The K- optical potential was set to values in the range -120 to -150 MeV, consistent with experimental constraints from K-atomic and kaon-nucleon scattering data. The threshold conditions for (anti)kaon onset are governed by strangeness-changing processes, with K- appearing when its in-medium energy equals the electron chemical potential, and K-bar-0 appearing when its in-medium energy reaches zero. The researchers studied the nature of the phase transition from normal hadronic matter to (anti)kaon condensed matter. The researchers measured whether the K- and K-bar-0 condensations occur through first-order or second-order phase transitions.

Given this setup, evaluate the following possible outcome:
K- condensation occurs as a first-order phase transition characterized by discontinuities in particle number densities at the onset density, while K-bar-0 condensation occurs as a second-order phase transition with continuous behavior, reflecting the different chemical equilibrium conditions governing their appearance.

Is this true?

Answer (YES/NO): NO